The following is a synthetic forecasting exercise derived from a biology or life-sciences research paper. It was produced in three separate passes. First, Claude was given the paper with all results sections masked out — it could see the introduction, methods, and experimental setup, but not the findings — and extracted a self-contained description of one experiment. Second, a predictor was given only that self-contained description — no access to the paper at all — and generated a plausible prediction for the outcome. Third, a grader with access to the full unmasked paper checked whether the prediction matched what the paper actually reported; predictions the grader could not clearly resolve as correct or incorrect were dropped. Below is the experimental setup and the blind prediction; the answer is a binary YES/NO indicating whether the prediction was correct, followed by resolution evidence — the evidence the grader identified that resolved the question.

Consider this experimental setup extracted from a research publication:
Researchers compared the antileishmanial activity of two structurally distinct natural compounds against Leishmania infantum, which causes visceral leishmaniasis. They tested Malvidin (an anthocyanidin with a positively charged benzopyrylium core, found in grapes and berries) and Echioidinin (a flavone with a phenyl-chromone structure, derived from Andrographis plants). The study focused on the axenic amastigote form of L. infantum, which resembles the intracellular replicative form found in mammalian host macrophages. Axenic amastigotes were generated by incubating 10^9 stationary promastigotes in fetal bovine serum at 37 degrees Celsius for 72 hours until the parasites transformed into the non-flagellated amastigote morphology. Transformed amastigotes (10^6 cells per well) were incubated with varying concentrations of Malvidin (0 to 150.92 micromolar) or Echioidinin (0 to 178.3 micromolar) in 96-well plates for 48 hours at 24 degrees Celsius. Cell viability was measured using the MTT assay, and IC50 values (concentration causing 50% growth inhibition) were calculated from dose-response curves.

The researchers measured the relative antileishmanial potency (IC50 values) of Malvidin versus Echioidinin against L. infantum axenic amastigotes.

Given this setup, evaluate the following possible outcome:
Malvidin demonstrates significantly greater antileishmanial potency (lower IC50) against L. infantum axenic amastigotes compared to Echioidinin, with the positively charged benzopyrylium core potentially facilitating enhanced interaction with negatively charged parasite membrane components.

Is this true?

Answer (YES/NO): YES